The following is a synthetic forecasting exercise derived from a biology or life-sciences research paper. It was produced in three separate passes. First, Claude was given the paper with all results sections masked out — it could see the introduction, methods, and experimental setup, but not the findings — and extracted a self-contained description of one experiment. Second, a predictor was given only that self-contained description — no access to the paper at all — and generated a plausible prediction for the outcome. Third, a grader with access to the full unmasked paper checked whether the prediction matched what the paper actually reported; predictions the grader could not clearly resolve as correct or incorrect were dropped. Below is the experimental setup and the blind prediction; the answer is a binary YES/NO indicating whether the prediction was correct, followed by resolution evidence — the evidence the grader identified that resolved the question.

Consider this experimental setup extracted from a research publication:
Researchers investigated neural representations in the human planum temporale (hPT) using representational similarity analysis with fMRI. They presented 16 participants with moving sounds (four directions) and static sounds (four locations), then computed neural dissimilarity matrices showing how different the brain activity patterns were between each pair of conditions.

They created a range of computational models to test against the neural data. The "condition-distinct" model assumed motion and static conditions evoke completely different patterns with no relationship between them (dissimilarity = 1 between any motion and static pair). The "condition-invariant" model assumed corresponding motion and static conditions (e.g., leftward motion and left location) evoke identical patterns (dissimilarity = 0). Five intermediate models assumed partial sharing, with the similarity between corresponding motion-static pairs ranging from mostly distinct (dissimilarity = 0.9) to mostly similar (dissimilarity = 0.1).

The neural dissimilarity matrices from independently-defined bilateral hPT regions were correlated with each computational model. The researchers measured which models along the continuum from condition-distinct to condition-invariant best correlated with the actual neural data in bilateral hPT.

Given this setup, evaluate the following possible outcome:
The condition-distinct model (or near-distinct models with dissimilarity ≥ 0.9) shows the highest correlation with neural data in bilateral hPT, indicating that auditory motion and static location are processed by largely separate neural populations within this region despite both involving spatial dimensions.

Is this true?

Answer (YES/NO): YES